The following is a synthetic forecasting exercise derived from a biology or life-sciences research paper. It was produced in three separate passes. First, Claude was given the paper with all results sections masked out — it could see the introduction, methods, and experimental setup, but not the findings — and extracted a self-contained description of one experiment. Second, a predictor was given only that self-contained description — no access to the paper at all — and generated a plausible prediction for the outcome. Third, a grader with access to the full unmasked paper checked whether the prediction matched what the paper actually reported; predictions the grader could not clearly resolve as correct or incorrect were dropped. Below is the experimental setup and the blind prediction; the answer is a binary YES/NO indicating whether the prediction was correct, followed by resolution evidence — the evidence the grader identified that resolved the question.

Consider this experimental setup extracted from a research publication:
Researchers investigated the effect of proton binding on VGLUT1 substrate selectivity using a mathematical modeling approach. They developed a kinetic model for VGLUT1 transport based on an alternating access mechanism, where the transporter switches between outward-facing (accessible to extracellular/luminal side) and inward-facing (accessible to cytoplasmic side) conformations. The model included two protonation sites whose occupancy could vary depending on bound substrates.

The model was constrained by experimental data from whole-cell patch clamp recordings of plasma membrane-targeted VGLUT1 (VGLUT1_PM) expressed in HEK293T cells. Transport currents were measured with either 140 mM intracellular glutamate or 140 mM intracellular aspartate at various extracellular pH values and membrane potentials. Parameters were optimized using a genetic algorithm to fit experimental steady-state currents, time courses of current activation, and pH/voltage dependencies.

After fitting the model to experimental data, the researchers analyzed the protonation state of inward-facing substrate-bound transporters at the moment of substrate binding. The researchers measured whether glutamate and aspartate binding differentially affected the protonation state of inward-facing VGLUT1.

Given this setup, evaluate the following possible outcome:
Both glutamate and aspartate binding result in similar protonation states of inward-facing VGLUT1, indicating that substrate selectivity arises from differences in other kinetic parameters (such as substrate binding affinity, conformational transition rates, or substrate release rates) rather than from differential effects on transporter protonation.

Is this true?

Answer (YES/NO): NO